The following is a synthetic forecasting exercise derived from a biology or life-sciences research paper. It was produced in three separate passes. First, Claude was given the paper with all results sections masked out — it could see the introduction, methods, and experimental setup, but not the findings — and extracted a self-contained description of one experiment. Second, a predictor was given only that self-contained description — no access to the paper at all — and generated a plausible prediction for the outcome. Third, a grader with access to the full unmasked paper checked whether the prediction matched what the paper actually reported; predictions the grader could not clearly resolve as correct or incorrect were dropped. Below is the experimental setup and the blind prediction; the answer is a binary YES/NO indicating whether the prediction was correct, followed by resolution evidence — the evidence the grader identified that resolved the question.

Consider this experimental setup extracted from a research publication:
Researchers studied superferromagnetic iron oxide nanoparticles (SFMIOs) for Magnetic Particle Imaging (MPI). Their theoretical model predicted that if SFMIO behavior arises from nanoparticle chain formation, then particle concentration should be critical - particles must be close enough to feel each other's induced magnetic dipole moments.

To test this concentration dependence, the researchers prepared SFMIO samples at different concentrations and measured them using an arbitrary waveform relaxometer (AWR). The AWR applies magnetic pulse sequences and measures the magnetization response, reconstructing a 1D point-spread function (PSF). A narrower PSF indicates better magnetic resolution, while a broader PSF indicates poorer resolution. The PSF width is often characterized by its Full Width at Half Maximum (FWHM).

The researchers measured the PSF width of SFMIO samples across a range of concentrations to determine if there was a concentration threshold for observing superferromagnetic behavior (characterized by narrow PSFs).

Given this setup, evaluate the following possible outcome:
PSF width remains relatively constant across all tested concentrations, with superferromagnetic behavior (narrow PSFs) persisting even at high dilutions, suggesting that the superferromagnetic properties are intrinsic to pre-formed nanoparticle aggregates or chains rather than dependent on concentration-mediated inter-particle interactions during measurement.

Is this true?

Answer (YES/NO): NO